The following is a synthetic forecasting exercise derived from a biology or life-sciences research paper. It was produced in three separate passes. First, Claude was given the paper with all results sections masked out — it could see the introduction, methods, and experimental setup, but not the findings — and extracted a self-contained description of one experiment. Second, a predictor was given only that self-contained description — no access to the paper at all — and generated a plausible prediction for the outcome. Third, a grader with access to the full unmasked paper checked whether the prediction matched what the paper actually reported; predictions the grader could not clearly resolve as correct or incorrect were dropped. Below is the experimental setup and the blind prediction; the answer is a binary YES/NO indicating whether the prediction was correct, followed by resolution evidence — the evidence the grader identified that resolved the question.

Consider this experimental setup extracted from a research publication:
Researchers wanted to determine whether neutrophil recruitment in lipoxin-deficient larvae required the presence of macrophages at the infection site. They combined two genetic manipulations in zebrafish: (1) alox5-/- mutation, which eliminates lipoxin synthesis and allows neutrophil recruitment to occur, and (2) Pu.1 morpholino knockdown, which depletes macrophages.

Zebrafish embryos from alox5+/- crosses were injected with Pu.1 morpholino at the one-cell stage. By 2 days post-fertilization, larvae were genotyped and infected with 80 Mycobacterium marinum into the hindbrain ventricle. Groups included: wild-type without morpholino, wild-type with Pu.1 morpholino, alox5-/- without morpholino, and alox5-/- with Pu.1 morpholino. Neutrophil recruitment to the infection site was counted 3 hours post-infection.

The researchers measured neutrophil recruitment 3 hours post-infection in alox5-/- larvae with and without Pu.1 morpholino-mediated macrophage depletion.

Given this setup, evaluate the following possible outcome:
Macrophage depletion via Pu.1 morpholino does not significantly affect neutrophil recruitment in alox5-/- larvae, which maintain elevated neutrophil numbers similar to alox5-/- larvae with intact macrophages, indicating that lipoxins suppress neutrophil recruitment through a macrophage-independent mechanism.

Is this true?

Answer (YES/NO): NO